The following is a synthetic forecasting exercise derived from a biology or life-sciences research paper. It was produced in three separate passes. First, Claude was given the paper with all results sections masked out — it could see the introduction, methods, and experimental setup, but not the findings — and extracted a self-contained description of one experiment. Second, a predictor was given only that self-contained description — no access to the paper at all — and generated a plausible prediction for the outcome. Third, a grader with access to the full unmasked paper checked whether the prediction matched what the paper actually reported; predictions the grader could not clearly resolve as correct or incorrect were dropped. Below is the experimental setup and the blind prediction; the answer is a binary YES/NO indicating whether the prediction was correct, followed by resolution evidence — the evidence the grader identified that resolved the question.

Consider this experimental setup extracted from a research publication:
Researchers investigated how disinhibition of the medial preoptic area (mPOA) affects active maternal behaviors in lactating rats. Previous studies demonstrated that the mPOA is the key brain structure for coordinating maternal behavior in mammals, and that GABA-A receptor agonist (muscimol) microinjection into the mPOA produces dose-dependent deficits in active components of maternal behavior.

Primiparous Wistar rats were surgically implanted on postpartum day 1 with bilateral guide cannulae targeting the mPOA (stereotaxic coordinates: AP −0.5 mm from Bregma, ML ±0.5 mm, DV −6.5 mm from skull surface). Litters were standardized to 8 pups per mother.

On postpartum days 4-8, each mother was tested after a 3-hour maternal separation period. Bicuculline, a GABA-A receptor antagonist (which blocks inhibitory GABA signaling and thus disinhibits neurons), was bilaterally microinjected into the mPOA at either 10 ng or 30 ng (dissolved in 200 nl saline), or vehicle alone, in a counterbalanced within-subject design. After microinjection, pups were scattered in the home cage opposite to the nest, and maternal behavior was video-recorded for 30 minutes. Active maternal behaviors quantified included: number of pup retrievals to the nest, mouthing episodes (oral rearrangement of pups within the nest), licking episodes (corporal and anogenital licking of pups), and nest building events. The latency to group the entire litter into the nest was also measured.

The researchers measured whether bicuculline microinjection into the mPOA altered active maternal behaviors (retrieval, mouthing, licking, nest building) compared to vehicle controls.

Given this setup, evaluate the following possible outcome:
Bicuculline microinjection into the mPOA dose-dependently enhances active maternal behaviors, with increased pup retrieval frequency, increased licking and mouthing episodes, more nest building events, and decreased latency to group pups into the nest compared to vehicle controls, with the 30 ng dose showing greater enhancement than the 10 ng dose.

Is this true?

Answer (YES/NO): NO